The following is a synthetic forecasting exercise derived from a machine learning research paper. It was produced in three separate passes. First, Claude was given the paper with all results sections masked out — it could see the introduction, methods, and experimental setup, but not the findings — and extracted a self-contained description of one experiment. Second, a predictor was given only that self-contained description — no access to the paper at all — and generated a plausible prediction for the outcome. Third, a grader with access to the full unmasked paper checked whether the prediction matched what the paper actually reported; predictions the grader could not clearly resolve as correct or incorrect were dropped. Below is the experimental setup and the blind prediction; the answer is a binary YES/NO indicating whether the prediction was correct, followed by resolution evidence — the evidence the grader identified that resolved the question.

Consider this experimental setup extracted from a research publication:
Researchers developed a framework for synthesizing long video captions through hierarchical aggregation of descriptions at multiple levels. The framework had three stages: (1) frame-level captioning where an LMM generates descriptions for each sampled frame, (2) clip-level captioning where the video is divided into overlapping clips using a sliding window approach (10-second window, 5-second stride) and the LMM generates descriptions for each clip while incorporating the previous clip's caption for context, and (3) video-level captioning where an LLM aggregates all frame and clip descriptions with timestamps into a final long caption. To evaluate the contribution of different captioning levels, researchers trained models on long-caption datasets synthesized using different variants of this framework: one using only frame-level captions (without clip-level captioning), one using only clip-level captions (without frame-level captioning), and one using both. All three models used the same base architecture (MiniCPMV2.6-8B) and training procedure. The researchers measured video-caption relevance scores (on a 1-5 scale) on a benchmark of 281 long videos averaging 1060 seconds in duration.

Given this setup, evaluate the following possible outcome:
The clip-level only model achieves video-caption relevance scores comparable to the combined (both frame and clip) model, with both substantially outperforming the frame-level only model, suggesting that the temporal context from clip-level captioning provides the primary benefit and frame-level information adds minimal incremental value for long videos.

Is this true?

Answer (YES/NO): NO